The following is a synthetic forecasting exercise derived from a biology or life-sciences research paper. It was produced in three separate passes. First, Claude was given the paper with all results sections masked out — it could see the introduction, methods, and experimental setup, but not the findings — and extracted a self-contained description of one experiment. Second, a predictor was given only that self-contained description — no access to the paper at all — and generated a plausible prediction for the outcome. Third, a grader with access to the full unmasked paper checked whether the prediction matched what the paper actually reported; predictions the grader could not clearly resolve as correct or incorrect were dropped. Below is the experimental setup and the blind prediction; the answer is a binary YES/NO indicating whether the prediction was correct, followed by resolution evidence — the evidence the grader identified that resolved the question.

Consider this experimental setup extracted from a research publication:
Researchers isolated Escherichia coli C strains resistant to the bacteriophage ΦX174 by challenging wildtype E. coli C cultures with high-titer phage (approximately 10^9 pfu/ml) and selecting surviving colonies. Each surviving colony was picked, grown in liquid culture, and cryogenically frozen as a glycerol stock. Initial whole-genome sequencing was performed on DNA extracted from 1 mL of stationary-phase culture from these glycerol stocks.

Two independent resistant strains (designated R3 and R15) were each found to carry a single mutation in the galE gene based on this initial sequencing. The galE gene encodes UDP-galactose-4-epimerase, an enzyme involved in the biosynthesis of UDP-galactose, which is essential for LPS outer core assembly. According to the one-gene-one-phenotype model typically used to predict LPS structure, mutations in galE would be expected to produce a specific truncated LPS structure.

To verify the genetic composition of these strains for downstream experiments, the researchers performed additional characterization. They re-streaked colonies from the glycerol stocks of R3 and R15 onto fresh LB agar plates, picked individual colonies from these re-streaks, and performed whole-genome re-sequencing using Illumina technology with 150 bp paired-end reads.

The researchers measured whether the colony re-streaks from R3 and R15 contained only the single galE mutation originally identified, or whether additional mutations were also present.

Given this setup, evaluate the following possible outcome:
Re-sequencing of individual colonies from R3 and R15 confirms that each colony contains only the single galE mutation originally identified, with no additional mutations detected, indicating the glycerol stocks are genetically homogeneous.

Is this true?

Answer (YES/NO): NO